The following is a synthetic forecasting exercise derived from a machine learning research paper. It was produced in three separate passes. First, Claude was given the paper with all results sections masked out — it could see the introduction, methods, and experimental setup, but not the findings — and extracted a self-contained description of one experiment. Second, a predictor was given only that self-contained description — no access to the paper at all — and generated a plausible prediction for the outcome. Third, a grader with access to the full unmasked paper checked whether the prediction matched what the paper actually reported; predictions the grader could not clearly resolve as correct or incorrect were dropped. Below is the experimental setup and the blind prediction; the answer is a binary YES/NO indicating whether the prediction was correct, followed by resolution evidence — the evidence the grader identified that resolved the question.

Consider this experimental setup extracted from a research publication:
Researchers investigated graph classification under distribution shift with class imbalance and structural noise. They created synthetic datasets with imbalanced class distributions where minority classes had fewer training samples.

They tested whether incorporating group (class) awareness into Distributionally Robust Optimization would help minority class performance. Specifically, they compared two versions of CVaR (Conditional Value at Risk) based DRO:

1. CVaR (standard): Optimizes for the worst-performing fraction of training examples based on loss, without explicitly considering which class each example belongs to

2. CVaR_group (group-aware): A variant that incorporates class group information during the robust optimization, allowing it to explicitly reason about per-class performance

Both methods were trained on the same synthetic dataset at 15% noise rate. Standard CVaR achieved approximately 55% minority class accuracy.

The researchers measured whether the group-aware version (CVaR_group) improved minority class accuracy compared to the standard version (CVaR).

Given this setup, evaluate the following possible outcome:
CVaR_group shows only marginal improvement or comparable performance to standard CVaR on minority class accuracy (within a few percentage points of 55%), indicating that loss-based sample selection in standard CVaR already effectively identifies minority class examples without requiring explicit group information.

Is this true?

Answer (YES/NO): YES